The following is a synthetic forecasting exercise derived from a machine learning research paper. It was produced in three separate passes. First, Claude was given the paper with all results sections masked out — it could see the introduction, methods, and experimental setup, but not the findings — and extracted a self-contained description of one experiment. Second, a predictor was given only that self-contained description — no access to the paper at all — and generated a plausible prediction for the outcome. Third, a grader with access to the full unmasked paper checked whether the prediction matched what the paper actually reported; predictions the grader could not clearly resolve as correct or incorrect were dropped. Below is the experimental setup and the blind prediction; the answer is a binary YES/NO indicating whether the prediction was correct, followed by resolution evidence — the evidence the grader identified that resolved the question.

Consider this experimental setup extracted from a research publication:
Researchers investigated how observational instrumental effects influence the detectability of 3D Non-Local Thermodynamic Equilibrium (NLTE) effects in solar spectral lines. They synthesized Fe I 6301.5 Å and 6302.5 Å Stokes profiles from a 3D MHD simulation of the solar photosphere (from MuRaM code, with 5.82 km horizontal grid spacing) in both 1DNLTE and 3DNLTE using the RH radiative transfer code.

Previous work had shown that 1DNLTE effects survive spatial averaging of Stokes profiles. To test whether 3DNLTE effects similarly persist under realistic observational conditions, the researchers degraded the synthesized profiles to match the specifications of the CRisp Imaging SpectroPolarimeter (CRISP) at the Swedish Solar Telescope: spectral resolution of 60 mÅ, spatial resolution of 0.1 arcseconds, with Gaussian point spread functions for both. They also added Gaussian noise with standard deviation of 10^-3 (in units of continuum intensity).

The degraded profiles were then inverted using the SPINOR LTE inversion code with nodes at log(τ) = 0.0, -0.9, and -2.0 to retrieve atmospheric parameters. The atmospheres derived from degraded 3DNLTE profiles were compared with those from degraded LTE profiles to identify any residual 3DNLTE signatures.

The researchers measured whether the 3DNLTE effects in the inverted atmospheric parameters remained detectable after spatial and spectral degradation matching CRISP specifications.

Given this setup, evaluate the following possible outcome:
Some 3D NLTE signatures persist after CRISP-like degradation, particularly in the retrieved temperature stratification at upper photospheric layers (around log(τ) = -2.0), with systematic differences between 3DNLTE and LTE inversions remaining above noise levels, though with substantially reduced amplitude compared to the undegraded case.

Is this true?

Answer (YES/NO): NO